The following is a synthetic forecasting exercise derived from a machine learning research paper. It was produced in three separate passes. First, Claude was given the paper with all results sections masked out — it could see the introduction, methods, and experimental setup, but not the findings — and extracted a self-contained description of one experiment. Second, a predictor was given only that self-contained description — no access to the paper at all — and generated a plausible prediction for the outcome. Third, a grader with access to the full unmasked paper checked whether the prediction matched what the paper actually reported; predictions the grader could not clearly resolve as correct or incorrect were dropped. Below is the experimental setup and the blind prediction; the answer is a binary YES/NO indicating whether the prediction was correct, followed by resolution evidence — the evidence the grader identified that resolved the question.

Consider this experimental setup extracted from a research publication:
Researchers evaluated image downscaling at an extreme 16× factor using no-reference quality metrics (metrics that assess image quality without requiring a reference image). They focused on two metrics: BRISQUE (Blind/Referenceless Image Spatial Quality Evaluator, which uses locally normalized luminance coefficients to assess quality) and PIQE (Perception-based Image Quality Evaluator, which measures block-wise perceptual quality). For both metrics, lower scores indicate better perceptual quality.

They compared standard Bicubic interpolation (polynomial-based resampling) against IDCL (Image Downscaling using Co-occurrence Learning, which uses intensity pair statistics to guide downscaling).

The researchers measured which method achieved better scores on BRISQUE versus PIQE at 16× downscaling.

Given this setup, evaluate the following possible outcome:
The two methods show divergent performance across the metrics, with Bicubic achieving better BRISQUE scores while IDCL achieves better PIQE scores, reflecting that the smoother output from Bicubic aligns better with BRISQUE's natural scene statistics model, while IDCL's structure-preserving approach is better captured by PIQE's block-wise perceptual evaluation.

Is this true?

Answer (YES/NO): NO